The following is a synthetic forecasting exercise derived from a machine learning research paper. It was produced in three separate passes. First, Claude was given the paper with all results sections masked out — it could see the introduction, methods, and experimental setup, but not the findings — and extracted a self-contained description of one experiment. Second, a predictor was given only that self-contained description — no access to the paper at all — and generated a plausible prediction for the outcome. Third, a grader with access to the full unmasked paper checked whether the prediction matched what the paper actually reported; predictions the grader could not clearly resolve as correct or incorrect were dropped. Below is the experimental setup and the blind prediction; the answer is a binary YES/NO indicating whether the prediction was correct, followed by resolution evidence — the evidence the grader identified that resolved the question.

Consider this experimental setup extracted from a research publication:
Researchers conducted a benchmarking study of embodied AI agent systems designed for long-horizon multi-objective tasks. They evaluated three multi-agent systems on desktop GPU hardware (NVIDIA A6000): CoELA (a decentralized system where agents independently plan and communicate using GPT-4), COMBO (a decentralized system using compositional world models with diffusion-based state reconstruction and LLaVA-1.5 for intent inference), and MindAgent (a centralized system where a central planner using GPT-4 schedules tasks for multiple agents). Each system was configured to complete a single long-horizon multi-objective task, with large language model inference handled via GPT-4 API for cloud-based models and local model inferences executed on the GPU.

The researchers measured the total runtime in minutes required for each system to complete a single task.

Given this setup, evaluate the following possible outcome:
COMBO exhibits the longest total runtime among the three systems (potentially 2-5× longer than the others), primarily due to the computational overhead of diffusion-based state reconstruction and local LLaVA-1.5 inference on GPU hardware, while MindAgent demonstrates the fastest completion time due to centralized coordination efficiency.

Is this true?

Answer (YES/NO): NO